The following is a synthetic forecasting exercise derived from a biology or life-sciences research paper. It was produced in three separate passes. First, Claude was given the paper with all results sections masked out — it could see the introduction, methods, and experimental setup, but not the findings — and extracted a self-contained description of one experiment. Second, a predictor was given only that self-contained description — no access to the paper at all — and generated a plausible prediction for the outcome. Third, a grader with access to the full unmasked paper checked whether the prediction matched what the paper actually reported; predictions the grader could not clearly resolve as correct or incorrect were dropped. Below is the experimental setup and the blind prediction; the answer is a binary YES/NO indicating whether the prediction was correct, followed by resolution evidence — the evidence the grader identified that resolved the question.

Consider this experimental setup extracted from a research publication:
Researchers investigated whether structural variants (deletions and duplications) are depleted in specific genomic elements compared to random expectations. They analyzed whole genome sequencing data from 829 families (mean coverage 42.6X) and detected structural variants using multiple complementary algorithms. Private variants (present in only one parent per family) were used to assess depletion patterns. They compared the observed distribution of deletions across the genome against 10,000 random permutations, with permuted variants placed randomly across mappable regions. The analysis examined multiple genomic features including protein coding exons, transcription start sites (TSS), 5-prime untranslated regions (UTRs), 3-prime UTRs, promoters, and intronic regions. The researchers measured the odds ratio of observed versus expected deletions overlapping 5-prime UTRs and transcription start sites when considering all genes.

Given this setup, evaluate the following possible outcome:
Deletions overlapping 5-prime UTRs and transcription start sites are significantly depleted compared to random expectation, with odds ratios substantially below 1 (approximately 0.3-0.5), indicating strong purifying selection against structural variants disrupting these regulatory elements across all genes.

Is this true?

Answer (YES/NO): NO